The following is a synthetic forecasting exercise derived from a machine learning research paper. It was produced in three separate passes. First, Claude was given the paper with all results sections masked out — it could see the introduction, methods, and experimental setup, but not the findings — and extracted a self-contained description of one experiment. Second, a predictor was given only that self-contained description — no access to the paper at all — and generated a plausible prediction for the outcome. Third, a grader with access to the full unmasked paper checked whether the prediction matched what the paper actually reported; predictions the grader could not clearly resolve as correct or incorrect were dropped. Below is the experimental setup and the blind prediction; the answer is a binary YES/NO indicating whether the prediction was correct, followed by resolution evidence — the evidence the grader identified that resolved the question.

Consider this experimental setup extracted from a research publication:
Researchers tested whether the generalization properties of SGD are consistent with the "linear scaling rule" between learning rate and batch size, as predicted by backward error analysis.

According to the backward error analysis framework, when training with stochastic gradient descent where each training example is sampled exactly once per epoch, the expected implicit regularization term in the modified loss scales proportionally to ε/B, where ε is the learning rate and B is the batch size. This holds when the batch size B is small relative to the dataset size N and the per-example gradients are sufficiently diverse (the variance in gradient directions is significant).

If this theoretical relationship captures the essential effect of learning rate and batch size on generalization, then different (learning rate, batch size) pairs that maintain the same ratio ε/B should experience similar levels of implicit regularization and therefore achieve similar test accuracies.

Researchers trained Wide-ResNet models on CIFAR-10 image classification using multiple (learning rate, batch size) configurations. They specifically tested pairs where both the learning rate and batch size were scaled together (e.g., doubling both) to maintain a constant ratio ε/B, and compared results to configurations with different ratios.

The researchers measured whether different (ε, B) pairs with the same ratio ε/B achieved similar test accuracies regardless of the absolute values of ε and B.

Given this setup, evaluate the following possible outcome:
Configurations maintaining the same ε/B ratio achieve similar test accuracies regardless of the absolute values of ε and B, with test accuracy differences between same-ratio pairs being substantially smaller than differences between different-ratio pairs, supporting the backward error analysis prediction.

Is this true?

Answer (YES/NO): NO